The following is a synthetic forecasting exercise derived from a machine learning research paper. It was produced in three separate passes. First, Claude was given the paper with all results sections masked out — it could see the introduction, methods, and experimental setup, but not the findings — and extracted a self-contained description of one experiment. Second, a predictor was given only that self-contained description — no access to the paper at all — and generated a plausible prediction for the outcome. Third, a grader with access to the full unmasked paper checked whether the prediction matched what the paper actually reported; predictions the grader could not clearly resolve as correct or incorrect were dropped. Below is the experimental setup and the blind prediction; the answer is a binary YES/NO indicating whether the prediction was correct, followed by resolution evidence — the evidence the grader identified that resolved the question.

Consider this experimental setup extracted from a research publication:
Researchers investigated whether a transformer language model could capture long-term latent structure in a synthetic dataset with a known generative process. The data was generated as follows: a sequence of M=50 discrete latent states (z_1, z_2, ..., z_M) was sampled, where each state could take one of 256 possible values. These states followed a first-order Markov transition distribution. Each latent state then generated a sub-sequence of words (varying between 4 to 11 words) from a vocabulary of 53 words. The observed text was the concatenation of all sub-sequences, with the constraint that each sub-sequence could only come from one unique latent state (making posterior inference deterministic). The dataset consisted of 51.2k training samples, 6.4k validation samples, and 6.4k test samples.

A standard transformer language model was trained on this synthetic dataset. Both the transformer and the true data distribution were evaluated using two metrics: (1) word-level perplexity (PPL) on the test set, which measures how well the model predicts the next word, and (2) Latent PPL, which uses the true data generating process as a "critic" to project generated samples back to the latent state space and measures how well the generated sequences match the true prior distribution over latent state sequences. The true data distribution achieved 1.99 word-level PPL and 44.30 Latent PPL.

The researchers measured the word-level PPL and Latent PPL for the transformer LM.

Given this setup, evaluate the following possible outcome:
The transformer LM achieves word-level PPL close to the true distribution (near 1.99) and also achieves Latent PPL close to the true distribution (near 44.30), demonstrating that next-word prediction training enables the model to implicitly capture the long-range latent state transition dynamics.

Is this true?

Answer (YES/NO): NO